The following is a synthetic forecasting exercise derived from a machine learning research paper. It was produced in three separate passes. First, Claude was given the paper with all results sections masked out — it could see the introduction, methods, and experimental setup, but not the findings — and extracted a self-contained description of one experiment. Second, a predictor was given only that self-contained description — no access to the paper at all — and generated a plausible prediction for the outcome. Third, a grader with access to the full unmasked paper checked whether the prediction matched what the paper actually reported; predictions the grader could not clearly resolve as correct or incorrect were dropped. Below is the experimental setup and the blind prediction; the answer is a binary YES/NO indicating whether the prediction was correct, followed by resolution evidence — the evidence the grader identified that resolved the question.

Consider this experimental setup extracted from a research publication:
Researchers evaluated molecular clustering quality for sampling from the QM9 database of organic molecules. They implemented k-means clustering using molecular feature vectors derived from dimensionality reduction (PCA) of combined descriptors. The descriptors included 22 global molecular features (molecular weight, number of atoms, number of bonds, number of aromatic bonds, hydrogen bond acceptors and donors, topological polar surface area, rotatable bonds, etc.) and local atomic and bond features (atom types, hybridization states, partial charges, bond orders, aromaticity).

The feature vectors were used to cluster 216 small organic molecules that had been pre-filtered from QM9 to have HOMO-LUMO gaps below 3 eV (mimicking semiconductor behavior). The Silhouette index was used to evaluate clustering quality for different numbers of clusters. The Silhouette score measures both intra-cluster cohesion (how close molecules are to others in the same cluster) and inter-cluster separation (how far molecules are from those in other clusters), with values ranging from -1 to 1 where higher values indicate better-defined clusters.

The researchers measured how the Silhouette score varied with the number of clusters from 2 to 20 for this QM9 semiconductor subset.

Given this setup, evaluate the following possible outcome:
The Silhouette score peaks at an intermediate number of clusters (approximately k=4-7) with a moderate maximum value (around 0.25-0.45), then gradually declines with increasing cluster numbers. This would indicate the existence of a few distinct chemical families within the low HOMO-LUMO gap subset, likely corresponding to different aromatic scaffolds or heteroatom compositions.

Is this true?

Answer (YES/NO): NO